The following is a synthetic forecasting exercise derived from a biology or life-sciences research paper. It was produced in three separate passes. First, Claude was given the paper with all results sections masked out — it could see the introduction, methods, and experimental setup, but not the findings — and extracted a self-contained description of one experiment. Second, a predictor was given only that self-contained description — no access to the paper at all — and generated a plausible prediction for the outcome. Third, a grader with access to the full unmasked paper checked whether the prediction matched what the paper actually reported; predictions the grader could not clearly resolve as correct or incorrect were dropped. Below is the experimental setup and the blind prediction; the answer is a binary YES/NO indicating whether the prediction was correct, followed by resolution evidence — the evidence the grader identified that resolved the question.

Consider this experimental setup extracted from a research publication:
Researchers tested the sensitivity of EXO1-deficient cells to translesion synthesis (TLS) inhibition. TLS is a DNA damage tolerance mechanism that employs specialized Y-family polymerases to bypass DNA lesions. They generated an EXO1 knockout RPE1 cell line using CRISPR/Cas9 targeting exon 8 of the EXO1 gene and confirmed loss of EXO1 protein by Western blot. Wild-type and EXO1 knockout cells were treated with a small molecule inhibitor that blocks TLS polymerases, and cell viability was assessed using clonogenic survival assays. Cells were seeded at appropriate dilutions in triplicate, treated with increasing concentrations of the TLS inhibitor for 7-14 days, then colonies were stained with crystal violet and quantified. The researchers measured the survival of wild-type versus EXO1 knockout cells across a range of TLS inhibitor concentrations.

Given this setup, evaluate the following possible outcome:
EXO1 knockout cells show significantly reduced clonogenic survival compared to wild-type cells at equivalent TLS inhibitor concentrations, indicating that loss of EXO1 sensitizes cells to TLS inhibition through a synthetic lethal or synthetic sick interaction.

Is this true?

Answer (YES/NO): YES